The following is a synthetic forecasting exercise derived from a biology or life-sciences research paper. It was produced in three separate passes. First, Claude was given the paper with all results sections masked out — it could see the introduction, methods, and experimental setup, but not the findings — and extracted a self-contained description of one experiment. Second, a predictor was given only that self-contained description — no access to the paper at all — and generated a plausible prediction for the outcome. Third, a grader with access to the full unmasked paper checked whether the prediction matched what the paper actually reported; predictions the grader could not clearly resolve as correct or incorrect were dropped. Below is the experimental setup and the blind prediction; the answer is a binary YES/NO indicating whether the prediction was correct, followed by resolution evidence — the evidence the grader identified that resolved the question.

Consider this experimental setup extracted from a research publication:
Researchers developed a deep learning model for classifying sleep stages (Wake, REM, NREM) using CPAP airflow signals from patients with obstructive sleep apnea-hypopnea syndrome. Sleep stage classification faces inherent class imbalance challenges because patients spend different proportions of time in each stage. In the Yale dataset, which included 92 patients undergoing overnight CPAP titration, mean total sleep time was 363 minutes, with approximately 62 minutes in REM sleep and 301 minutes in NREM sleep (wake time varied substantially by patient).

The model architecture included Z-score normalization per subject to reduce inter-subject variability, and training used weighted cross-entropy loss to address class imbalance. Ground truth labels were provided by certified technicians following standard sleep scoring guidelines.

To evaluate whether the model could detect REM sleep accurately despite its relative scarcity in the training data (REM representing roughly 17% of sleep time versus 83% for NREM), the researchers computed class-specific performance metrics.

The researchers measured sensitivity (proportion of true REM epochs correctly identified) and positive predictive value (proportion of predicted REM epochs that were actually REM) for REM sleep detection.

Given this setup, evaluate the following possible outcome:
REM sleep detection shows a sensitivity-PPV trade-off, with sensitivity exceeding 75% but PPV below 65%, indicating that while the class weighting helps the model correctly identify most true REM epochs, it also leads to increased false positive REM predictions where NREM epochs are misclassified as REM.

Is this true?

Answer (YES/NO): NO